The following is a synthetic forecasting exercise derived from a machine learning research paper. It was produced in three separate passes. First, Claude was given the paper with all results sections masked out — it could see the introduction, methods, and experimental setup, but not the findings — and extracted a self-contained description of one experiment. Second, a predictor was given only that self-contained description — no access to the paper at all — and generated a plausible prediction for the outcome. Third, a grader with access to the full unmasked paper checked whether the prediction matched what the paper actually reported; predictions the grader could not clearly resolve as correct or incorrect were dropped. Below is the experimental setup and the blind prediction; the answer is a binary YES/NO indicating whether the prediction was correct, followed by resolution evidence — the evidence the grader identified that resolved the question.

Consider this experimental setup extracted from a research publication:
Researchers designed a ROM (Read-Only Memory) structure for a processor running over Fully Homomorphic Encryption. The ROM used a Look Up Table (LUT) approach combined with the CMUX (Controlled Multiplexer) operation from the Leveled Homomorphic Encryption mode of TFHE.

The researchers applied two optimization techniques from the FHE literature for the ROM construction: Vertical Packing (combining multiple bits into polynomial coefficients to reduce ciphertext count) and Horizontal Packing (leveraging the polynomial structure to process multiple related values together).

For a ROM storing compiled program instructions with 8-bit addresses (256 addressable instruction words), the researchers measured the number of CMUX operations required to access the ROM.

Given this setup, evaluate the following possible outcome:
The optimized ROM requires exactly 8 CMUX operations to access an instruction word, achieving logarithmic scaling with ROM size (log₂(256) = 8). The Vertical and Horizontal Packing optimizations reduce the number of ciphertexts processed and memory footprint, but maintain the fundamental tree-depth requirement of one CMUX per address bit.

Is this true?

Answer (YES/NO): YES